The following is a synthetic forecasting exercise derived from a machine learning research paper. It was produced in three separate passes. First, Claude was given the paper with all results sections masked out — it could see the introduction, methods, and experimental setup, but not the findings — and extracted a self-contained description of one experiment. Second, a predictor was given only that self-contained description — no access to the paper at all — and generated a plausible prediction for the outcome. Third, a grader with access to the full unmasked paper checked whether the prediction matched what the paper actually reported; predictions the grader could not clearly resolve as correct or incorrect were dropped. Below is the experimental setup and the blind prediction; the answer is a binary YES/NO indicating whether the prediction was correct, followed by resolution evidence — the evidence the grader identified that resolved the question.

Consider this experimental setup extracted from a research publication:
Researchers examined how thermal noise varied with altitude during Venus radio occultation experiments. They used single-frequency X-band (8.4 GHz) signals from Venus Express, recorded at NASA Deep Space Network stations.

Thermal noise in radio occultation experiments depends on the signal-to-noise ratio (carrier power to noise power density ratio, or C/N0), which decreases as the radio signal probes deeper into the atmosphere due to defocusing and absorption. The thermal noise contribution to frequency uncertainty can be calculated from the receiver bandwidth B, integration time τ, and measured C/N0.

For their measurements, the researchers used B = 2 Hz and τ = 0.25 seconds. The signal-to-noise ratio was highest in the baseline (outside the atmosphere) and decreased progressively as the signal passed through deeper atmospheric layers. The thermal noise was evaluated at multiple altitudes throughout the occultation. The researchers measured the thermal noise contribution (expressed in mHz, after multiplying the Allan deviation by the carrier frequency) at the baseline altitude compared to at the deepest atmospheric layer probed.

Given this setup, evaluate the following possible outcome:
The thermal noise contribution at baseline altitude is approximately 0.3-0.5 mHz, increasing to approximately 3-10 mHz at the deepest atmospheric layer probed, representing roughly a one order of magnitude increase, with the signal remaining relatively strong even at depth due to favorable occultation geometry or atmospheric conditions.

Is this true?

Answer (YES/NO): NO